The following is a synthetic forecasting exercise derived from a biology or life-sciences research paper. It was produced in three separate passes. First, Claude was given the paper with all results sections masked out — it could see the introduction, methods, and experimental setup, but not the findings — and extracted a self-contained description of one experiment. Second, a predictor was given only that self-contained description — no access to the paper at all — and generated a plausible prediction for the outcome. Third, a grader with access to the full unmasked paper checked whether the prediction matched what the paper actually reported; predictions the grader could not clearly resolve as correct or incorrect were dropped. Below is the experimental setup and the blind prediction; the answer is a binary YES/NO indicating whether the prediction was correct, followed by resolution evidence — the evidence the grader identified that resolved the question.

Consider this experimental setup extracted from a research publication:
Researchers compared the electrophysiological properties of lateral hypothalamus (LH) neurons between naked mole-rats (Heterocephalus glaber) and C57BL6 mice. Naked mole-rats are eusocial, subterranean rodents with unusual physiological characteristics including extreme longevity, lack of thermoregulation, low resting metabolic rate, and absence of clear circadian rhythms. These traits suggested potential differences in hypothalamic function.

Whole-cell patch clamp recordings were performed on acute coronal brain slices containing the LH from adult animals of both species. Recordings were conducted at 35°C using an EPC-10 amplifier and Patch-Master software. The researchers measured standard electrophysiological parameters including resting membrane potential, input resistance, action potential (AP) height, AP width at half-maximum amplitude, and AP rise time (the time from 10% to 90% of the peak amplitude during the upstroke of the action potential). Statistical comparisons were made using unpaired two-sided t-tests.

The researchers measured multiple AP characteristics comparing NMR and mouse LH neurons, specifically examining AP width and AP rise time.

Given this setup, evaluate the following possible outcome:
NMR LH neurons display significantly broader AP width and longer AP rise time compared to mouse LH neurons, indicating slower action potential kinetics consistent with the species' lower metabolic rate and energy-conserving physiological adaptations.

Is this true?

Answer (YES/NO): NO